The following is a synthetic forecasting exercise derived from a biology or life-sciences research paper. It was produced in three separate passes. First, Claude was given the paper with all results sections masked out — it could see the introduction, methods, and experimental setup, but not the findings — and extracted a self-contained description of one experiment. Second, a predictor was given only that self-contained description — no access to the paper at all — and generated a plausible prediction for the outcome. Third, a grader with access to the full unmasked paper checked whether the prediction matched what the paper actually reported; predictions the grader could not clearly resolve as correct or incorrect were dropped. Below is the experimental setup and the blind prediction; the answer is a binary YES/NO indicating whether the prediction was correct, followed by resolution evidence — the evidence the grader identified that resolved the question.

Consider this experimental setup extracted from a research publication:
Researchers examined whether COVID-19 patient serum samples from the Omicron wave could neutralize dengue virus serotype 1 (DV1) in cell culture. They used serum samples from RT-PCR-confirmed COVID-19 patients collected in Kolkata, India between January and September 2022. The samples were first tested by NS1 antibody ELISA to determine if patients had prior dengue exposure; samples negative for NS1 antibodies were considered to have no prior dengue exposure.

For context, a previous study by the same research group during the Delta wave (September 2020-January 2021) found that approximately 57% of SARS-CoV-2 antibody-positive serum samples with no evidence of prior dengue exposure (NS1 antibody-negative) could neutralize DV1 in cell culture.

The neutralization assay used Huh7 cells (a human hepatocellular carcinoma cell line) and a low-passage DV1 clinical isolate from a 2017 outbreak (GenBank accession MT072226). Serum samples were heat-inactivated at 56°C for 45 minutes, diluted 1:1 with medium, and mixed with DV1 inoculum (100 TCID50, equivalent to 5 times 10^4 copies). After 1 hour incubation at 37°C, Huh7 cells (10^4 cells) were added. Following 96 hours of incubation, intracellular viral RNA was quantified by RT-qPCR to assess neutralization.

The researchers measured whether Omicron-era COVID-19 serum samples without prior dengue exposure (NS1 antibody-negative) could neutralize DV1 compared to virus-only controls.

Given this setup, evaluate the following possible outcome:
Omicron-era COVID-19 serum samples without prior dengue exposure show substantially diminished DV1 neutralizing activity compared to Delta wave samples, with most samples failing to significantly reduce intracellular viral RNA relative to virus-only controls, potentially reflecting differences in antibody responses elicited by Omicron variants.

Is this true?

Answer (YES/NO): NO